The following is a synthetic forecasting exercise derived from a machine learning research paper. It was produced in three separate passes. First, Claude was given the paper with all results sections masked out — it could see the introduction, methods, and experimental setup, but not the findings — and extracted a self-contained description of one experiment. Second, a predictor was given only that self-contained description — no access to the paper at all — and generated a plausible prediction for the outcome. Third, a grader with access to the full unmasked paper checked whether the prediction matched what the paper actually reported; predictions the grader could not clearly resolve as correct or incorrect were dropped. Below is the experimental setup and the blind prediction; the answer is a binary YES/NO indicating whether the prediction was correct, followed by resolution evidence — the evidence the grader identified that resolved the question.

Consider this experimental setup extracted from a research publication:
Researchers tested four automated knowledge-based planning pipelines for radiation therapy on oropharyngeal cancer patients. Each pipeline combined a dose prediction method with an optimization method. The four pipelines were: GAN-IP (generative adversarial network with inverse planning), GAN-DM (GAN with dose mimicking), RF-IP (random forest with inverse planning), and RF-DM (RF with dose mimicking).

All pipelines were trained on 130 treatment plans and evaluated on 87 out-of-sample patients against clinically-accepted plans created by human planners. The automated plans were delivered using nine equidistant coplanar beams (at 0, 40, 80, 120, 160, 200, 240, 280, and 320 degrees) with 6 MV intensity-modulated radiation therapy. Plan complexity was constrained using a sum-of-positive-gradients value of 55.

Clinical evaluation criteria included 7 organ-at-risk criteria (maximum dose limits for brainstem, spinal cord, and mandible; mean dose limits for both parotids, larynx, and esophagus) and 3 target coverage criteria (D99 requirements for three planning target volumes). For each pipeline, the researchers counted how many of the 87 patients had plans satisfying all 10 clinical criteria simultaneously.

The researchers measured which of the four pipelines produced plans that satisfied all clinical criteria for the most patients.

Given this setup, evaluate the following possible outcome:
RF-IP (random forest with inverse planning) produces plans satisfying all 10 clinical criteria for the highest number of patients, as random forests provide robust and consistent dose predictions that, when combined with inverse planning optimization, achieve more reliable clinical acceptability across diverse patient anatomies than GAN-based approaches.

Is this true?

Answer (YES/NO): NO